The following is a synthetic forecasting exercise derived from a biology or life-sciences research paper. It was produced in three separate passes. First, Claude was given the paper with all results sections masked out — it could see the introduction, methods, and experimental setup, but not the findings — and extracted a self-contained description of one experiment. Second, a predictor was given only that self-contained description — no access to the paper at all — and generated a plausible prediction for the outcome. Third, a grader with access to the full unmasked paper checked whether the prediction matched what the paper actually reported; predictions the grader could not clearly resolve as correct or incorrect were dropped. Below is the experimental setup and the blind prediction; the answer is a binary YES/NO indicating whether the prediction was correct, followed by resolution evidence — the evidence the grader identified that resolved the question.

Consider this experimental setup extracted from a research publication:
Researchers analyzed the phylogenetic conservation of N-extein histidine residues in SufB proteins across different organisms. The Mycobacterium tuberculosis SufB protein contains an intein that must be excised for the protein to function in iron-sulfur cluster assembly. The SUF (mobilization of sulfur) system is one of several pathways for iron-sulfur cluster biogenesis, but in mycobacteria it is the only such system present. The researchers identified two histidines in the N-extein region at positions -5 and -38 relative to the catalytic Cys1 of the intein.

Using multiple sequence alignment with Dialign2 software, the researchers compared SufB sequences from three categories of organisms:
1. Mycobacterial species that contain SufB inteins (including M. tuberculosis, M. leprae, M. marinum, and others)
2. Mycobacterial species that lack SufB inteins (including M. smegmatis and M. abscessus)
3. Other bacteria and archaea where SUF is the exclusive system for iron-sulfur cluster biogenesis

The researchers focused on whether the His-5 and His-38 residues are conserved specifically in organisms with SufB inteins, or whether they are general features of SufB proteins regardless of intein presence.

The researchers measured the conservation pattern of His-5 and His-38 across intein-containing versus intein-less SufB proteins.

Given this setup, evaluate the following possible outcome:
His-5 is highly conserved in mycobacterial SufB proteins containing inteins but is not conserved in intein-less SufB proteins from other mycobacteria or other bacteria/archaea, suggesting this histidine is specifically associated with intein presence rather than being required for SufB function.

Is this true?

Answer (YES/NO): NO